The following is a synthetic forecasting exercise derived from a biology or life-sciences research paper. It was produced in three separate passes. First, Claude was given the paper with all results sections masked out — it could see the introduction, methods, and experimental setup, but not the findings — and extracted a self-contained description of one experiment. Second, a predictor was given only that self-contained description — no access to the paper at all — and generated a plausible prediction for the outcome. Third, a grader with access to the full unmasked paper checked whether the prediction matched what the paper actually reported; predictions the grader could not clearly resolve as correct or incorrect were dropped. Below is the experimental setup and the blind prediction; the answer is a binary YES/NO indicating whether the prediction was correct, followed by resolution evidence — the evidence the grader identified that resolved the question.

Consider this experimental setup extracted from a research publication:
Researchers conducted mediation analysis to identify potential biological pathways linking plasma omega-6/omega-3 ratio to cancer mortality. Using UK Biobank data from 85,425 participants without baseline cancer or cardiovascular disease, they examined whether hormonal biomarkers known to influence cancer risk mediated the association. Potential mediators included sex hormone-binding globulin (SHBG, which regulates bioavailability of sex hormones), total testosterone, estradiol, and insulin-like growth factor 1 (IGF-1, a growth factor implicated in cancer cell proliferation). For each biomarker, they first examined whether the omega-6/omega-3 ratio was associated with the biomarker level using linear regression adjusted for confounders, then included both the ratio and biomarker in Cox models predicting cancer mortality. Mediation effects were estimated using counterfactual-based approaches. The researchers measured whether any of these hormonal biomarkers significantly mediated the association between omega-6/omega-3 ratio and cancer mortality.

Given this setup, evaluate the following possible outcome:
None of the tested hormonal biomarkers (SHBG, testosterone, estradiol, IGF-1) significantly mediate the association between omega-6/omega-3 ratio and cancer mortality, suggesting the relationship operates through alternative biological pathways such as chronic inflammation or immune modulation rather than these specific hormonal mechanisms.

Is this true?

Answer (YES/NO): YES